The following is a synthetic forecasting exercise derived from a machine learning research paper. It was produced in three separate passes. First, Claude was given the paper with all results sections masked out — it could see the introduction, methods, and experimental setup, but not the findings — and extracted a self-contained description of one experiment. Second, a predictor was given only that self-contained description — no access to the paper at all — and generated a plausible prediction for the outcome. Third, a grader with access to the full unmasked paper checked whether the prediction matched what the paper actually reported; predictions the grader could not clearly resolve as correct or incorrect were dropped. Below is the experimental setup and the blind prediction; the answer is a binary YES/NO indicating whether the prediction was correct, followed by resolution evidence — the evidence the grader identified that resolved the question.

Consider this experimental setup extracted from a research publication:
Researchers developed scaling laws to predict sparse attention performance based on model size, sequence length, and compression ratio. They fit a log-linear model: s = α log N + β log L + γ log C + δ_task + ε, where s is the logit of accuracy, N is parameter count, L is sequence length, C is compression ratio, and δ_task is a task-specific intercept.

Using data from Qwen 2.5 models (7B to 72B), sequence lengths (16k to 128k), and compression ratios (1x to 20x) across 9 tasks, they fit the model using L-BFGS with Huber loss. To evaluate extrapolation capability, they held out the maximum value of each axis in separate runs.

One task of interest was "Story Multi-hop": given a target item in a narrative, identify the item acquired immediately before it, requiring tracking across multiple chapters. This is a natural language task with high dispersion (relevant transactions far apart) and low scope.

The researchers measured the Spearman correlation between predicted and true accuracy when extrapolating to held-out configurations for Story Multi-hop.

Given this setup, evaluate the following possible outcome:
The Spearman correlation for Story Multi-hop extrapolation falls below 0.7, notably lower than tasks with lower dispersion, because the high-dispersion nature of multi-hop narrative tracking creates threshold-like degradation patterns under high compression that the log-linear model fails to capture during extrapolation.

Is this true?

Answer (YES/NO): NO